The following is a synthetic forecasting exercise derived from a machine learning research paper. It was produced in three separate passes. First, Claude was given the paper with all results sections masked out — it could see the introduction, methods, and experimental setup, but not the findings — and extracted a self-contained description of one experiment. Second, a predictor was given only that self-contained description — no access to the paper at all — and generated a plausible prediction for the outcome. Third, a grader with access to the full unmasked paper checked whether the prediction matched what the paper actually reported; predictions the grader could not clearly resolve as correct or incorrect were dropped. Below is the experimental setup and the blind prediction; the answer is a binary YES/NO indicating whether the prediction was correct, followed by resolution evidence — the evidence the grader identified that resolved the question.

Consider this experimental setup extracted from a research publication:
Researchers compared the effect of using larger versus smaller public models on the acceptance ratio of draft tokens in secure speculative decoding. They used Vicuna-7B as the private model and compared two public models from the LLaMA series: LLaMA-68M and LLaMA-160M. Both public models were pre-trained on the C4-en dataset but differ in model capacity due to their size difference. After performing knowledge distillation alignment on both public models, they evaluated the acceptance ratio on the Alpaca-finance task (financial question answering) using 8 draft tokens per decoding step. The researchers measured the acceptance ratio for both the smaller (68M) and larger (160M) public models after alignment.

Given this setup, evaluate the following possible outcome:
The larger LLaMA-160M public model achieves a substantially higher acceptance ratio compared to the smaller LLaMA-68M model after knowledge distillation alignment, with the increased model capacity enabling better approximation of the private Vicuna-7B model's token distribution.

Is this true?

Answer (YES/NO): NO